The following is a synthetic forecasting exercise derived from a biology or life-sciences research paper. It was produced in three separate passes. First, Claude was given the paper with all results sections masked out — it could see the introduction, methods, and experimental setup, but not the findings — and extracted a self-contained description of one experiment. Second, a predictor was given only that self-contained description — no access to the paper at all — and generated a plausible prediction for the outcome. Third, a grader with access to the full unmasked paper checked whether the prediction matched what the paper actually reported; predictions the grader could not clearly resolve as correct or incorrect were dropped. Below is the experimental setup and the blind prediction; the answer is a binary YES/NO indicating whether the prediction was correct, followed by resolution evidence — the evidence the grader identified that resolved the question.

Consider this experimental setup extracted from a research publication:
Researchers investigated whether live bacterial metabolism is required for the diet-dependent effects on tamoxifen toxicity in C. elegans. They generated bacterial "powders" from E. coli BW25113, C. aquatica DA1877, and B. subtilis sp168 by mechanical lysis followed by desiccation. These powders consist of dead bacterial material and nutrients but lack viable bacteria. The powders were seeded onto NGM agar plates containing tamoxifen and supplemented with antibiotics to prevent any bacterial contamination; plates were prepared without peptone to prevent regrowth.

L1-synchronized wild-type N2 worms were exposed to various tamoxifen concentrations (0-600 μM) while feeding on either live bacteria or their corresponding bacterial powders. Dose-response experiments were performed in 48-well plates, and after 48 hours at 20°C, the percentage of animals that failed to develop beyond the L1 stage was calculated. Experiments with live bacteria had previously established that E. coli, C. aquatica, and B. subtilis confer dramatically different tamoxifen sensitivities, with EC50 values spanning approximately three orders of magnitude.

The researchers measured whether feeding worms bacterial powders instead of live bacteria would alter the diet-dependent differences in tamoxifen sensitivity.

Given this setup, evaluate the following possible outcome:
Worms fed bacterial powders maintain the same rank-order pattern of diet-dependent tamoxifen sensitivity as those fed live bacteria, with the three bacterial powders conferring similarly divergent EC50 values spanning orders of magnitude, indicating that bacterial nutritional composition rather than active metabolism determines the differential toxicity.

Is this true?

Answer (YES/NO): NO